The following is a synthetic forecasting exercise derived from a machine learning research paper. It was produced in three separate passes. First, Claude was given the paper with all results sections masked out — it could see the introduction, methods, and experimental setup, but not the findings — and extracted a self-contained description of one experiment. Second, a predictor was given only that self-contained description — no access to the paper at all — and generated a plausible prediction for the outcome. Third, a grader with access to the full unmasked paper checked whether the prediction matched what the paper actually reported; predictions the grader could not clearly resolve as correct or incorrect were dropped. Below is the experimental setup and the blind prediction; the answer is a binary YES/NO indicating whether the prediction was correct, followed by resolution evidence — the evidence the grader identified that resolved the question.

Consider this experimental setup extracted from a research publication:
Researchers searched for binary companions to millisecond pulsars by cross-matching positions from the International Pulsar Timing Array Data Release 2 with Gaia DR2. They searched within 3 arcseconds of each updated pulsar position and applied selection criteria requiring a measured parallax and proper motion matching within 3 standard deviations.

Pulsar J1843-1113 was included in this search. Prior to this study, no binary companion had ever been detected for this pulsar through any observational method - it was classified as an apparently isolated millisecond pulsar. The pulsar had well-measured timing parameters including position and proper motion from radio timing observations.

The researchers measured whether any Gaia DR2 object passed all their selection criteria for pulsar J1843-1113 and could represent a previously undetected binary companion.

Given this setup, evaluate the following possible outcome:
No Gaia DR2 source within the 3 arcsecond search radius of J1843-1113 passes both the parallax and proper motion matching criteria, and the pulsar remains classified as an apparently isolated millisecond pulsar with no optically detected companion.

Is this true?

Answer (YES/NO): NO